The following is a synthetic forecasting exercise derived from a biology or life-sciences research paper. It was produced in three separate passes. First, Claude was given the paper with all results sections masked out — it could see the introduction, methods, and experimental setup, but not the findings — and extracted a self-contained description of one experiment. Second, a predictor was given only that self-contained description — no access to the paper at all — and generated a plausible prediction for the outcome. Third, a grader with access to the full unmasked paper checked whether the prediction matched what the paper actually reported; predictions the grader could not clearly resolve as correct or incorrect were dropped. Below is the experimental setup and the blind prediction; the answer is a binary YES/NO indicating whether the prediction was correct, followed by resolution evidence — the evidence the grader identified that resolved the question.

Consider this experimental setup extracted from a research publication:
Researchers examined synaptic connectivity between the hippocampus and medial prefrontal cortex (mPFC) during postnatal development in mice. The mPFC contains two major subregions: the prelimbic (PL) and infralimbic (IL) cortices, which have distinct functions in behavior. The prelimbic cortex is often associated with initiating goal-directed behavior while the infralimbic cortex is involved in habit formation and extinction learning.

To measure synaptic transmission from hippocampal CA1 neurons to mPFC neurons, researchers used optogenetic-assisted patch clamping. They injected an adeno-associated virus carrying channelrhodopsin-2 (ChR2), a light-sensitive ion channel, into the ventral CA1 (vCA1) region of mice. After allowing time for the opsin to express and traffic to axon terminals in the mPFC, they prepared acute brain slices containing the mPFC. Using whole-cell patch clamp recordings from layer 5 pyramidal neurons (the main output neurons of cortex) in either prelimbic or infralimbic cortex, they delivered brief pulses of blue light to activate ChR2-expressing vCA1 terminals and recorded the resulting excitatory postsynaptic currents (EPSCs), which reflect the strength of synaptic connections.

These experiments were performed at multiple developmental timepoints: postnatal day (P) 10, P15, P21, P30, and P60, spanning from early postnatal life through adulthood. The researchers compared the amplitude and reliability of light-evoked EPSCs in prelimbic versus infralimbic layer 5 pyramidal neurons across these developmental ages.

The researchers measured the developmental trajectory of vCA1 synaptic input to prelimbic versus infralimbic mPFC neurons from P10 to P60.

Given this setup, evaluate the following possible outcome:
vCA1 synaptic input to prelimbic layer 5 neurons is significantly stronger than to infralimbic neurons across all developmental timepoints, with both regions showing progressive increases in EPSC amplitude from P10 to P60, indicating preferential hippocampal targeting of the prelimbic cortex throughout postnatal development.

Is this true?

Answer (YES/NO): NO